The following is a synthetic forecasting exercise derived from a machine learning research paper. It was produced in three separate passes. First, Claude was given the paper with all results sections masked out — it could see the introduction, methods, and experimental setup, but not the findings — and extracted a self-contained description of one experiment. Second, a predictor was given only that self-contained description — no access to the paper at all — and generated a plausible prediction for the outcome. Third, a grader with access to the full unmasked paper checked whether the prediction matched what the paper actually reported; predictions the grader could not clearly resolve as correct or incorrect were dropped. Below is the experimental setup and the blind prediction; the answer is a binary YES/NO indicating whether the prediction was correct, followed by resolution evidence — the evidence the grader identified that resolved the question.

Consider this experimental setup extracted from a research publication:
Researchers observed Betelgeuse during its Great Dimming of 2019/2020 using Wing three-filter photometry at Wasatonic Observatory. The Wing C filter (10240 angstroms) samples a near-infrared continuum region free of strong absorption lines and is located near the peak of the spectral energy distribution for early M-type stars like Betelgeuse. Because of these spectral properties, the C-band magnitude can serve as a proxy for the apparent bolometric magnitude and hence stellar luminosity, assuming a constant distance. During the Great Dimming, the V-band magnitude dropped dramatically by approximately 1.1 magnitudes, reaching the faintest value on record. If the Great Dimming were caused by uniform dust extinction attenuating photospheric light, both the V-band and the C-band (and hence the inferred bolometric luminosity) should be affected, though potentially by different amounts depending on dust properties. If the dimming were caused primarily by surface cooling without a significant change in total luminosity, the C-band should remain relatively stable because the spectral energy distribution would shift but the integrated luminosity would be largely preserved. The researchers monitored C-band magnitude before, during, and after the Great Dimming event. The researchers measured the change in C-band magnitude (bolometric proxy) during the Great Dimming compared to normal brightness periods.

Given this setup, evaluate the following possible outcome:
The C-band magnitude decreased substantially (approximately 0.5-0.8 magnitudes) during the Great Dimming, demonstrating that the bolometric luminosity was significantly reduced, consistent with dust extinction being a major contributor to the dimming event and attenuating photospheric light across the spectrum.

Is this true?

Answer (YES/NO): NO